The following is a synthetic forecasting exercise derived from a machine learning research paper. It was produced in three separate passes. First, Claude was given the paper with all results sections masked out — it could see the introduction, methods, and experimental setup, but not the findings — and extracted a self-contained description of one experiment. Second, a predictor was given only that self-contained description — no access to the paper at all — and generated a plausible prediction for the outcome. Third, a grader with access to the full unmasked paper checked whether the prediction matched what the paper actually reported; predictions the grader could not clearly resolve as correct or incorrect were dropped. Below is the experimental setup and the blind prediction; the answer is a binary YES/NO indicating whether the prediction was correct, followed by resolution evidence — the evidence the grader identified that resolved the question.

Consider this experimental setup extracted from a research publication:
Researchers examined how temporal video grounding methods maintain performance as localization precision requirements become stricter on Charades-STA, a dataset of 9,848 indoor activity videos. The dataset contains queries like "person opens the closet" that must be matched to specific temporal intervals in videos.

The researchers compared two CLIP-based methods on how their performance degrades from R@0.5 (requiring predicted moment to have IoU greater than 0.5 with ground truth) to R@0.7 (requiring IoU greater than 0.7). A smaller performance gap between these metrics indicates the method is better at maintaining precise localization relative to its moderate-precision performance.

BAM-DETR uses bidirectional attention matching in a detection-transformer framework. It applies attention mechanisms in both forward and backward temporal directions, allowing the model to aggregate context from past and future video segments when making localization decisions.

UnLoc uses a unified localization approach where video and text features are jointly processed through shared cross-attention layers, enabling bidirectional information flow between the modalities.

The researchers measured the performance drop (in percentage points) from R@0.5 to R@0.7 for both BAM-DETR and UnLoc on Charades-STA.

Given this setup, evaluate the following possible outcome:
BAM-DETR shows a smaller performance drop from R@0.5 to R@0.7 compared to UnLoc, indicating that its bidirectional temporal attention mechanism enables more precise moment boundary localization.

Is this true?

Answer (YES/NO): YES